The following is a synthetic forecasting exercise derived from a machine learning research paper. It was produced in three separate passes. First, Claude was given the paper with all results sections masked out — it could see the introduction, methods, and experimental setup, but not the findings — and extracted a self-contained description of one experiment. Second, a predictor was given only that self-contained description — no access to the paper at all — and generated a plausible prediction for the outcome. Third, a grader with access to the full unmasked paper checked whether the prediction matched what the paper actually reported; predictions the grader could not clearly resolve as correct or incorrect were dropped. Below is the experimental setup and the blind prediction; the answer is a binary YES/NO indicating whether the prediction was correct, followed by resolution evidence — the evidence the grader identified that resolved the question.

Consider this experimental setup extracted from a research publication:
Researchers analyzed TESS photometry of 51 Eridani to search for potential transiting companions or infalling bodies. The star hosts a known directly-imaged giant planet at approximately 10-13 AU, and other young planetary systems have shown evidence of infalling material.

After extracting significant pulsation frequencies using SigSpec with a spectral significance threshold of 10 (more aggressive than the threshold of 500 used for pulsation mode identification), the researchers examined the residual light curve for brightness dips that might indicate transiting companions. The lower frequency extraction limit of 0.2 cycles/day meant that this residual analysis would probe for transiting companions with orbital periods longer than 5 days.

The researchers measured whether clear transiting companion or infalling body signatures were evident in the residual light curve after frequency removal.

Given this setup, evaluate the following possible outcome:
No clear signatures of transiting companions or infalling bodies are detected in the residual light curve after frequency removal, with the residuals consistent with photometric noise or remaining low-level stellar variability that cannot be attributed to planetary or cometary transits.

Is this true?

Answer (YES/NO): YES